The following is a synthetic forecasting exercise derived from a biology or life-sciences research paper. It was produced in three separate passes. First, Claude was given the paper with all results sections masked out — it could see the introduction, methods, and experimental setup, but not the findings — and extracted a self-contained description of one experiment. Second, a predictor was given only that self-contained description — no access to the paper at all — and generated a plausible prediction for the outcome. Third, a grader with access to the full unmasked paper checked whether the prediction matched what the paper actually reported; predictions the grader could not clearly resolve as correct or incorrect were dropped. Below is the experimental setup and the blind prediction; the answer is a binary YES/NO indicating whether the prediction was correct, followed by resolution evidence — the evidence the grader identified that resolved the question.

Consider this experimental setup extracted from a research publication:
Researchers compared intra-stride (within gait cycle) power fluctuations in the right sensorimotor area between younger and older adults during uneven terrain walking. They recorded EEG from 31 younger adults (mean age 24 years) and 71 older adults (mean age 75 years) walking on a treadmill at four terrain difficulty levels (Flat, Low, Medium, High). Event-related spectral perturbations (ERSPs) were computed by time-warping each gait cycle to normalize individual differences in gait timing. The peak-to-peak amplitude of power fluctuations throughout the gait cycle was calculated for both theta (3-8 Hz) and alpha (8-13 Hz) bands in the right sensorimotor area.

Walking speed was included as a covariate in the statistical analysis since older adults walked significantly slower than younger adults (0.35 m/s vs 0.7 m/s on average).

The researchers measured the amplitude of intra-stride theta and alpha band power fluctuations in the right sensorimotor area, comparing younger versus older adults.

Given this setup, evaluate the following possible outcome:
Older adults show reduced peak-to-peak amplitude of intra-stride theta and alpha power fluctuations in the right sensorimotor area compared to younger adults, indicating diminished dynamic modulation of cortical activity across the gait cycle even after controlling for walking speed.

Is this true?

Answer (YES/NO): YES